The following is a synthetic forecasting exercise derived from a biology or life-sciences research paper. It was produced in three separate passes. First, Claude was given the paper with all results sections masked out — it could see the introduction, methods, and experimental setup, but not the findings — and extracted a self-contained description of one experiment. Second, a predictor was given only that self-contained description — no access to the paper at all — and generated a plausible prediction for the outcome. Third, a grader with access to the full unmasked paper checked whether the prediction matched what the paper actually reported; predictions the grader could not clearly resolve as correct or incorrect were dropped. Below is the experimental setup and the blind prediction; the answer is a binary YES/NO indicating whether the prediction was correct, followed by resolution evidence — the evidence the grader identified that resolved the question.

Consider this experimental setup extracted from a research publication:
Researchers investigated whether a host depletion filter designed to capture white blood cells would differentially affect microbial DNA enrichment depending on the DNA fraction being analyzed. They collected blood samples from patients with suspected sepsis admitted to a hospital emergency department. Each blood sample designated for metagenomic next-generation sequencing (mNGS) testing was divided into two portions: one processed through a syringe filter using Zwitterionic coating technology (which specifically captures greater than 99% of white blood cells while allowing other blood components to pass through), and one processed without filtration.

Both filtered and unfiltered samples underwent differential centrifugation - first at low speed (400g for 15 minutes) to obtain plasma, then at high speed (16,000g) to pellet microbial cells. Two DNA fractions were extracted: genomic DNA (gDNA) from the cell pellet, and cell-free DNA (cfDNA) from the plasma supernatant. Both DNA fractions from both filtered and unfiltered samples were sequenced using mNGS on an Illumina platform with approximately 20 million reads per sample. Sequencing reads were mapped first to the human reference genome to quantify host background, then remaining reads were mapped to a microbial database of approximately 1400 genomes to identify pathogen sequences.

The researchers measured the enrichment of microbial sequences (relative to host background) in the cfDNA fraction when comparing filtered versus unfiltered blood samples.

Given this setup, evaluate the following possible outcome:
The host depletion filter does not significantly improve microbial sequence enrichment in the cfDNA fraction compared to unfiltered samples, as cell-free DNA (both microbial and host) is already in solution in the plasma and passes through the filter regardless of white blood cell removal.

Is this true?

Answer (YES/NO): YES